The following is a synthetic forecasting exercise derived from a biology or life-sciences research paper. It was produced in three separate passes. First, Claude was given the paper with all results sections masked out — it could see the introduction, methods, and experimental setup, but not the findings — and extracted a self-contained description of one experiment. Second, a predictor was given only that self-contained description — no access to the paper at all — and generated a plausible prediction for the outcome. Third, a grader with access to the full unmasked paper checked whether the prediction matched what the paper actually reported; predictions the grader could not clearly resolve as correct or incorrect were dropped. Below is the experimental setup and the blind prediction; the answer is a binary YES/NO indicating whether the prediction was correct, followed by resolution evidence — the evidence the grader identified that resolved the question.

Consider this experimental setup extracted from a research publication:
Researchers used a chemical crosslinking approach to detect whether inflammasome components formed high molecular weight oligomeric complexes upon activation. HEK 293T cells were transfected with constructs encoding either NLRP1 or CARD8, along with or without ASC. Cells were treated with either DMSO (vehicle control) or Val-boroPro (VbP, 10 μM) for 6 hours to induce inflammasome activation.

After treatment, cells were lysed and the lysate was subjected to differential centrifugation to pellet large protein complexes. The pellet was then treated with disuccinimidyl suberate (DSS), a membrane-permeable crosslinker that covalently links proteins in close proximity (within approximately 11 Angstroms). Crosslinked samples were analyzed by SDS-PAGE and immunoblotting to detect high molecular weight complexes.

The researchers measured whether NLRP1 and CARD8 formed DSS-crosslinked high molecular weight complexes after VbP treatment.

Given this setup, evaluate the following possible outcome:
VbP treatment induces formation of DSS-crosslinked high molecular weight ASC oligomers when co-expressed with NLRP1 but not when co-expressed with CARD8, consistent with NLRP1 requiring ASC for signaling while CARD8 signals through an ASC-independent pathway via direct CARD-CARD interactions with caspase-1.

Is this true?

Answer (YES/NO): YES